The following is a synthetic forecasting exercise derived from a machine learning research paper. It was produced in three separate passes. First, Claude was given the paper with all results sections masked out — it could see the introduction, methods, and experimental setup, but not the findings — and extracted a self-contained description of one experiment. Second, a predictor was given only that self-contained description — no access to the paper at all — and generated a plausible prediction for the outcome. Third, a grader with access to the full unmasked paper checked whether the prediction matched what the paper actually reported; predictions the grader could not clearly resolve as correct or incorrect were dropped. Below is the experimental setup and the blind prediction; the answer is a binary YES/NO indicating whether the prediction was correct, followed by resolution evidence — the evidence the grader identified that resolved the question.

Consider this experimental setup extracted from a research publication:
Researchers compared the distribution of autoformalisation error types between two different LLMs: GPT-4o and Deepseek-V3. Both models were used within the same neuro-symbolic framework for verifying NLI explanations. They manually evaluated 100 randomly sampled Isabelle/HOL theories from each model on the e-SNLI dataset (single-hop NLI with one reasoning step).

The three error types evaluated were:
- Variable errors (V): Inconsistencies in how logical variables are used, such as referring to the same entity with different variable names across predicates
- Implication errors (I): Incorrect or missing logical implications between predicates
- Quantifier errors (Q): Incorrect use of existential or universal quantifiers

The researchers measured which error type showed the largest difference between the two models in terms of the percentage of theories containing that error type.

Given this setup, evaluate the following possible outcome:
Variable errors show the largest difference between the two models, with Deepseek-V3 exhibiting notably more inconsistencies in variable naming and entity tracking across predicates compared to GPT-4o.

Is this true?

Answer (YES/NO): YES